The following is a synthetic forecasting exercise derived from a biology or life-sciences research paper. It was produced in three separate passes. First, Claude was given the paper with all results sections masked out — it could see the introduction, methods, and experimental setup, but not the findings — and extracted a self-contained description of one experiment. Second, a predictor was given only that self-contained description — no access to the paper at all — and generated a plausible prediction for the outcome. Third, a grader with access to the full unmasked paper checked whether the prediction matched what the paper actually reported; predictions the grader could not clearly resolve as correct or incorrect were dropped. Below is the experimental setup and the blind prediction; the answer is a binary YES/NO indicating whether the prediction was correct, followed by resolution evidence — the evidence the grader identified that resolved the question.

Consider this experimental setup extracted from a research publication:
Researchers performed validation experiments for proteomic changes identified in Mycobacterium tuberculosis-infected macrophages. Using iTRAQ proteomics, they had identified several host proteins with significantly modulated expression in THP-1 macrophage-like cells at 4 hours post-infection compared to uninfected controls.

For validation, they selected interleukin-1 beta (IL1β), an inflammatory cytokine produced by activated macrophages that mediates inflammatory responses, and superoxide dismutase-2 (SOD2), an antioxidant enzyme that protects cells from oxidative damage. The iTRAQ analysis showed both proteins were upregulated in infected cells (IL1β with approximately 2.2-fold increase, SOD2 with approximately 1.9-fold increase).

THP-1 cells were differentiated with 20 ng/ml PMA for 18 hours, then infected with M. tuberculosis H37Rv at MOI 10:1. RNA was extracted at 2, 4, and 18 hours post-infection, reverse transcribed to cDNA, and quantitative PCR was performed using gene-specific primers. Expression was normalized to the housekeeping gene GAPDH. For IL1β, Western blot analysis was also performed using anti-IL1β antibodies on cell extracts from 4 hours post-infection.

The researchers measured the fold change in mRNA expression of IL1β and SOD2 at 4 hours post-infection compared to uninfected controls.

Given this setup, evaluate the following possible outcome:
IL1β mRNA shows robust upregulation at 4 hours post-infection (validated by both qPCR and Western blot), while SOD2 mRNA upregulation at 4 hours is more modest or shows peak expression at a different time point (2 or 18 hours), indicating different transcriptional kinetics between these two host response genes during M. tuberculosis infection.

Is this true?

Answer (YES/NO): NO